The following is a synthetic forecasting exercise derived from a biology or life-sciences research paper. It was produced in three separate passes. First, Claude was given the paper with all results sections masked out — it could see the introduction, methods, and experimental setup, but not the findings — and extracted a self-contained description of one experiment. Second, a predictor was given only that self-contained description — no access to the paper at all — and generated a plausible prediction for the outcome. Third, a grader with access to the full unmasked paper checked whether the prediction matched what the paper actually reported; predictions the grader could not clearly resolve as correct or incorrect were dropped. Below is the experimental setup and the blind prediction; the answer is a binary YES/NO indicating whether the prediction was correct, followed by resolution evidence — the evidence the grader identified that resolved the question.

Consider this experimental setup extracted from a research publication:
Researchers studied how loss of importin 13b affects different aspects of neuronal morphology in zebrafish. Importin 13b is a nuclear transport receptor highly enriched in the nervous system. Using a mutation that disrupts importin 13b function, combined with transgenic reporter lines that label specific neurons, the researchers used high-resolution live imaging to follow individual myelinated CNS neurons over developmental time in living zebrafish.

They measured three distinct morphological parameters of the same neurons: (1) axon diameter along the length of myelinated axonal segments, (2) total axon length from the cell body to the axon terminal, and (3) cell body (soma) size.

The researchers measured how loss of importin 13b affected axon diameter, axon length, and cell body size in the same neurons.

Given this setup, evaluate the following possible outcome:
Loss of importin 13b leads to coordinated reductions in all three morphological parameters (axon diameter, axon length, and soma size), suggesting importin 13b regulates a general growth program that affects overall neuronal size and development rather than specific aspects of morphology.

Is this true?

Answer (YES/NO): NO